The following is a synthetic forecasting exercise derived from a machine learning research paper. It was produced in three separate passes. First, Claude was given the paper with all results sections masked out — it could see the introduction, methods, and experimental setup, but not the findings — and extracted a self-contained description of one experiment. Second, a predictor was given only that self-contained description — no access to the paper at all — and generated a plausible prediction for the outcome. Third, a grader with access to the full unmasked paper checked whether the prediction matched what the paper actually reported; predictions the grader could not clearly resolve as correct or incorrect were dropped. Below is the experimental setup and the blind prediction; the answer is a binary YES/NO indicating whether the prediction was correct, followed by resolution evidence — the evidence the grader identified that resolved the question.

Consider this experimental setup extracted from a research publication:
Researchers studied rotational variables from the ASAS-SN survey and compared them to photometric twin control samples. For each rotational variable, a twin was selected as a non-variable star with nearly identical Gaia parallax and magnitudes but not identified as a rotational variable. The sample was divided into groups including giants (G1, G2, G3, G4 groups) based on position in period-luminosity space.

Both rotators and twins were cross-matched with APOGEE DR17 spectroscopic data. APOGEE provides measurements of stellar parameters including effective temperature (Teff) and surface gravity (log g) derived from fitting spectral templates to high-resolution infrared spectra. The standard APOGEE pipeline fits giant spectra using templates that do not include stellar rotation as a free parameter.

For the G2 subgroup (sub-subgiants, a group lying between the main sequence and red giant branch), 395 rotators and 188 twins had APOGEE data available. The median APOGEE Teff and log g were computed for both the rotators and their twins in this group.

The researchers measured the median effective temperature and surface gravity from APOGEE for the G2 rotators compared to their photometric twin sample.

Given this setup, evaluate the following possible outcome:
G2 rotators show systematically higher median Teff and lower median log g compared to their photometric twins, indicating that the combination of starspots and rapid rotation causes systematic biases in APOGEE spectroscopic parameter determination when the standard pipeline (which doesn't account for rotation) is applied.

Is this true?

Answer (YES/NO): NO